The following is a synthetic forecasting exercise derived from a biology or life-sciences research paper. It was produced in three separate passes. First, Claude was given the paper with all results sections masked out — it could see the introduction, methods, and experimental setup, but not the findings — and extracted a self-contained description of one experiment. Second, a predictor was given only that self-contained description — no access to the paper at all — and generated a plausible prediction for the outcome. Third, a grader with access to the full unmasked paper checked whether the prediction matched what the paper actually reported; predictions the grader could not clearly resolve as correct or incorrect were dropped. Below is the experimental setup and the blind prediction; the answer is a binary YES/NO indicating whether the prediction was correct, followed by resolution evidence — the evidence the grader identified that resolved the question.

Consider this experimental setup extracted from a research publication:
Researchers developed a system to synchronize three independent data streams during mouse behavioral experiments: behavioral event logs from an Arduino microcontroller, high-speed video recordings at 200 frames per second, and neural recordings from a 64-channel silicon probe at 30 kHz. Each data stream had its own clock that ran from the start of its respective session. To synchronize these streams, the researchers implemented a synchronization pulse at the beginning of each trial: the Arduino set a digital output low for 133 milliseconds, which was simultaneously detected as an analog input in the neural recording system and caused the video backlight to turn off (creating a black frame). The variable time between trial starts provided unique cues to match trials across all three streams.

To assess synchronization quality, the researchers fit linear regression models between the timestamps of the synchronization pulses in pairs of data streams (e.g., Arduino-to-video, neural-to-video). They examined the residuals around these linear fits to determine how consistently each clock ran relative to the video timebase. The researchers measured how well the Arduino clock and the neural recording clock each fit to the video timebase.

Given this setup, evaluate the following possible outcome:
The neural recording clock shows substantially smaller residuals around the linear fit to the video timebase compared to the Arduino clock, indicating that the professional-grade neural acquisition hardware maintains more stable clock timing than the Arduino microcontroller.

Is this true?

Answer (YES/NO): YES